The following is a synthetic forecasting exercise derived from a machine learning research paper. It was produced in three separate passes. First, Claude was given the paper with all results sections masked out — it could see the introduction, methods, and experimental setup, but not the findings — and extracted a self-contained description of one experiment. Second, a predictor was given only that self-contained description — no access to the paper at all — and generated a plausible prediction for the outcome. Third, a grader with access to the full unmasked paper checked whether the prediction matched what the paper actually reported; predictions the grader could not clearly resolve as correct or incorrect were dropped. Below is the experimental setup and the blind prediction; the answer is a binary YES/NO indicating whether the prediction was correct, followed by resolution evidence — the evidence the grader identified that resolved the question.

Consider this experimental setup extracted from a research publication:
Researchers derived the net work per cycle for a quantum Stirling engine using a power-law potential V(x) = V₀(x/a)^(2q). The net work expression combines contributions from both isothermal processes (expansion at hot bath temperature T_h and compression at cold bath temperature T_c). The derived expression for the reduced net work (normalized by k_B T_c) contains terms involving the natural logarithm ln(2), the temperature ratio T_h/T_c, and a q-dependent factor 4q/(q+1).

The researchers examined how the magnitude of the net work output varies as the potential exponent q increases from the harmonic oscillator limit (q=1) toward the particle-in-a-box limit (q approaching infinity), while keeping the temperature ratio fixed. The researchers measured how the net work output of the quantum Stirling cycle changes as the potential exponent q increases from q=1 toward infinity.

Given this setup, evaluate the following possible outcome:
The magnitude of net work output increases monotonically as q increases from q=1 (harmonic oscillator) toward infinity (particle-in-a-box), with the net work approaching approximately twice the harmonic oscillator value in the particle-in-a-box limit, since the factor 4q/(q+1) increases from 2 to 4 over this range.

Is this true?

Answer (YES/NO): NO